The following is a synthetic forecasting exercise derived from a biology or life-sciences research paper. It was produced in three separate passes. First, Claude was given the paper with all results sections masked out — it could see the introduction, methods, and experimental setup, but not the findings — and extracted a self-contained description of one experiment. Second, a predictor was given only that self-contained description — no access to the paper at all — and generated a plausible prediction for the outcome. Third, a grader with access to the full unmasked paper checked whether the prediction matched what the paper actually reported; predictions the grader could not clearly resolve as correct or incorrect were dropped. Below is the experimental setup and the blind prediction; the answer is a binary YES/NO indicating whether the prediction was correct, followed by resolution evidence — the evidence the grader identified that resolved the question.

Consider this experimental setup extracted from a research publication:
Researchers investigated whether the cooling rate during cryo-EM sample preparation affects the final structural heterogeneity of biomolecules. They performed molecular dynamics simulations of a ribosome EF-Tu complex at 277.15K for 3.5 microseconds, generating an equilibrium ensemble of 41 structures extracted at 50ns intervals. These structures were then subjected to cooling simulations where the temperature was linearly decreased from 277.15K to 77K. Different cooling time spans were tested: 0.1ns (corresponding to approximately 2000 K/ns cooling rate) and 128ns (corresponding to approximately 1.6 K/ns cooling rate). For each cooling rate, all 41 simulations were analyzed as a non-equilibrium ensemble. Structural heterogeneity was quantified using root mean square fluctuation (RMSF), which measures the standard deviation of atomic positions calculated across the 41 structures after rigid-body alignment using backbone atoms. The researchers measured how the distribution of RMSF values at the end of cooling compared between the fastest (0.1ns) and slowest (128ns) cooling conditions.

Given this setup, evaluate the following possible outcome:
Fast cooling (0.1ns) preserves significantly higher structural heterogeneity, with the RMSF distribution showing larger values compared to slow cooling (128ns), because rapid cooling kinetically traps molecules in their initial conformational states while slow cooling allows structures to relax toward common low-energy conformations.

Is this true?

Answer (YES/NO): YES